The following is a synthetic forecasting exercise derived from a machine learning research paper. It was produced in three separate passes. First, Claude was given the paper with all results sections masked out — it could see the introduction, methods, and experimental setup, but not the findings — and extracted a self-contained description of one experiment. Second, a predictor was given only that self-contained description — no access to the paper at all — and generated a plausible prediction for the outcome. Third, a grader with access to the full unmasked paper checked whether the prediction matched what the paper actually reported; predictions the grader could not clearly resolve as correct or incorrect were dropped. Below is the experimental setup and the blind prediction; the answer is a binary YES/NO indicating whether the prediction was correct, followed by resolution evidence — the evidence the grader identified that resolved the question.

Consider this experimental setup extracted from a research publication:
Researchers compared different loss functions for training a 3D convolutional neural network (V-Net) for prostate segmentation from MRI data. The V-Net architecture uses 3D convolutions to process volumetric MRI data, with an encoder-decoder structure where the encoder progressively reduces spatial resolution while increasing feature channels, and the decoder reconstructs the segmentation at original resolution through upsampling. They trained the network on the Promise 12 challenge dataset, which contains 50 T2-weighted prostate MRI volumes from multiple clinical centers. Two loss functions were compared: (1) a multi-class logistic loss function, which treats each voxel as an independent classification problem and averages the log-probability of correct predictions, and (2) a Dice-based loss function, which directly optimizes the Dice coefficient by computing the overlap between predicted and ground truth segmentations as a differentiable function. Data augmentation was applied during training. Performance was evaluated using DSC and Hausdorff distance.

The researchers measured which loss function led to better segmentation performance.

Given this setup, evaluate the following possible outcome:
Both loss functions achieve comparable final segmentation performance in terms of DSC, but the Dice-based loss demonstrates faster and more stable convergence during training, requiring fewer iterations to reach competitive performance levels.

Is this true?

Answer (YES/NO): NO